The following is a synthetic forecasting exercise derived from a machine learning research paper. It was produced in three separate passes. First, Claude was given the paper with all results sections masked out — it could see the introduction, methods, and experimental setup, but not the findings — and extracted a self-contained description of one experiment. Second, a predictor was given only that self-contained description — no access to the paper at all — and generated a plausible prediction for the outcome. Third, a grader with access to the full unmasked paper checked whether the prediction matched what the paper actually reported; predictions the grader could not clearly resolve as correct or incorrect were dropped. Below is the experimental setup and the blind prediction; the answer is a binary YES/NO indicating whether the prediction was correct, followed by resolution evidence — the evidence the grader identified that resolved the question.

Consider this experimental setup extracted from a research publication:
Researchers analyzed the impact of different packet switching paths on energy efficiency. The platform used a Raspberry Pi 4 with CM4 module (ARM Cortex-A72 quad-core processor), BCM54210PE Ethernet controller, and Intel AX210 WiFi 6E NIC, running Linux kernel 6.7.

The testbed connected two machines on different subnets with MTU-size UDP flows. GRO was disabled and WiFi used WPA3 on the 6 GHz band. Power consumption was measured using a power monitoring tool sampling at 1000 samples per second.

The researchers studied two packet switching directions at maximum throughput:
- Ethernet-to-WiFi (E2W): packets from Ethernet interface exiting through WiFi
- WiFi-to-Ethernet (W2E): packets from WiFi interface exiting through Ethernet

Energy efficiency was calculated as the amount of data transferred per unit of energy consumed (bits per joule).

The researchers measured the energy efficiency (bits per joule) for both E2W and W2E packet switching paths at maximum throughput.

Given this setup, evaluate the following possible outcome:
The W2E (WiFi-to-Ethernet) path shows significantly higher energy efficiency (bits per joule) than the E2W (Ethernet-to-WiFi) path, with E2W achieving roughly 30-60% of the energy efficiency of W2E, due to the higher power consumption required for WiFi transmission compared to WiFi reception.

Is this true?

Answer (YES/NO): NO